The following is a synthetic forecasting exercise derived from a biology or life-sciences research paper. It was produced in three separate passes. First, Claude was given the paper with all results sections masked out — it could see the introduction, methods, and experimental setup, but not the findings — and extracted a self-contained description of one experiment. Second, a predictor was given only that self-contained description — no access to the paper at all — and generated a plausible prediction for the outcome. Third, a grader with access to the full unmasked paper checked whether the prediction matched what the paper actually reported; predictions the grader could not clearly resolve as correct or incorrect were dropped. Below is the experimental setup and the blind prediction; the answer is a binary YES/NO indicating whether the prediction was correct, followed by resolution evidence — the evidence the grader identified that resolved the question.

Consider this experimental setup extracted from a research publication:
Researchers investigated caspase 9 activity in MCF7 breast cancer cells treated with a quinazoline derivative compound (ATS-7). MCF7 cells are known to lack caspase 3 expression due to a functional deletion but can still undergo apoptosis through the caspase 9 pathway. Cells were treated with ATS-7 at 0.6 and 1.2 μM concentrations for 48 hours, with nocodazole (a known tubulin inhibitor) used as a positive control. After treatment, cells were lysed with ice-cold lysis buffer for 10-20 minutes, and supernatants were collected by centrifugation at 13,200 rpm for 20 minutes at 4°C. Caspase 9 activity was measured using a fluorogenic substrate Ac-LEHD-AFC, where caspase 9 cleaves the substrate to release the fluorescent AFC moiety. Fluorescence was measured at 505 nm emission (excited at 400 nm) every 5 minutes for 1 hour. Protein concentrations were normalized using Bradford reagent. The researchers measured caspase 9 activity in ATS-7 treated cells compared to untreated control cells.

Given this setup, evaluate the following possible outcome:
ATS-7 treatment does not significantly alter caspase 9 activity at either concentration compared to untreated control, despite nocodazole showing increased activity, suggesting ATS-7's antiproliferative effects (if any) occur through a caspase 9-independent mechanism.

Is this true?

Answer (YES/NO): NO